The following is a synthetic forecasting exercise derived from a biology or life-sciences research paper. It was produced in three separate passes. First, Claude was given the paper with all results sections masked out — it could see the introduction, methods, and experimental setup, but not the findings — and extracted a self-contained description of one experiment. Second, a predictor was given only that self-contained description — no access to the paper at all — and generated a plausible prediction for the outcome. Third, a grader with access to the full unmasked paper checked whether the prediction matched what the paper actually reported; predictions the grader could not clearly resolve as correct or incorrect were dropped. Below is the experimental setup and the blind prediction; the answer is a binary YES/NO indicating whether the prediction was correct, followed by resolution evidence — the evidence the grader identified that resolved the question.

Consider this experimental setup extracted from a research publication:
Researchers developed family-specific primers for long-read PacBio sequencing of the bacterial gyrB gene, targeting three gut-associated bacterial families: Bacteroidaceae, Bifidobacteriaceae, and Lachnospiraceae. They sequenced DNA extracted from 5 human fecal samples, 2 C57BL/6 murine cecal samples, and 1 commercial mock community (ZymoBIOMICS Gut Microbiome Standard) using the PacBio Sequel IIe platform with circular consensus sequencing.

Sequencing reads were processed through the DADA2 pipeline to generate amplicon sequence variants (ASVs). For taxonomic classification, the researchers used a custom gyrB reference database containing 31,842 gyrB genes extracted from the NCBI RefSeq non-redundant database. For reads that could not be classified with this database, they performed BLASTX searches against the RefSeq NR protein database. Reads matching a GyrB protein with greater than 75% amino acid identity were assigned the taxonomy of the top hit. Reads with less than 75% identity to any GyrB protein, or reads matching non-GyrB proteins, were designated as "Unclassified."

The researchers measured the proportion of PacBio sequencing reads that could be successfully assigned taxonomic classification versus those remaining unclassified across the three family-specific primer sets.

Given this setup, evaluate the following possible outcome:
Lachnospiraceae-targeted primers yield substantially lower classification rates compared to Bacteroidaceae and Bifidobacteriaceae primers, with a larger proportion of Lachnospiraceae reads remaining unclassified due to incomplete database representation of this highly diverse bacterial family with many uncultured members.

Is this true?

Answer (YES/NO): NO